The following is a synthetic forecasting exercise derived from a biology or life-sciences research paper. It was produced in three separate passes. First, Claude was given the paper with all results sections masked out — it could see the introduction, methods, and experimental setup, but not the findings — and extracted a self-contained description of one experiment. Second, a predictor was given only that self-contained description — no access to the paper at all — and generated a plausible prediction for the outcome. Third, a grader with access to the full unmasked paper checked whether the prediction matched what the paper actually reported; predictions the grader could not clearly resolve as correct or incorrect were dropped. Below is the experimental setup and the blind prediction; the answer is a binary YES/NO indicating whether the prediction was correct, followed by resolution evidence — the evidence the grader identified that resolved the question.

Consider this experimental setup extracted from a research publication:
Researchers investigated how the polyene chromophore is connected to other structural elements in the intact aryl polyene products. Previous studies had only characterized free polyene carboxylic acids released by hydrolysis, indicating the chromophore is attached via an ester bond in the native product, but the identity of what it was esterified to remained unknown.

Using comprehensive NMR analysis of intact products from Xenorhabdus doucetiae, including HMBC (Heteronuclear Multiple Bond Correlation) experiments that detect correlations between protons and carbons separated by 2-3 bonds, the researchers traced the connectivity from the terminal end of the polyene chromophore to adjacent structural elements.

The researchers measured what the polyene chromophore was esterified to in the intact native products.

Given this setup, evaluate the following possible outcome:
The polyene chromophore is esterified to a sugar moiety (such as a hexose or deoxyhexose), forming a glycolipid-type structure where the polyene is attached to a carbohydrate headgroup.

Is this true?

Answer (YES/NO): YES